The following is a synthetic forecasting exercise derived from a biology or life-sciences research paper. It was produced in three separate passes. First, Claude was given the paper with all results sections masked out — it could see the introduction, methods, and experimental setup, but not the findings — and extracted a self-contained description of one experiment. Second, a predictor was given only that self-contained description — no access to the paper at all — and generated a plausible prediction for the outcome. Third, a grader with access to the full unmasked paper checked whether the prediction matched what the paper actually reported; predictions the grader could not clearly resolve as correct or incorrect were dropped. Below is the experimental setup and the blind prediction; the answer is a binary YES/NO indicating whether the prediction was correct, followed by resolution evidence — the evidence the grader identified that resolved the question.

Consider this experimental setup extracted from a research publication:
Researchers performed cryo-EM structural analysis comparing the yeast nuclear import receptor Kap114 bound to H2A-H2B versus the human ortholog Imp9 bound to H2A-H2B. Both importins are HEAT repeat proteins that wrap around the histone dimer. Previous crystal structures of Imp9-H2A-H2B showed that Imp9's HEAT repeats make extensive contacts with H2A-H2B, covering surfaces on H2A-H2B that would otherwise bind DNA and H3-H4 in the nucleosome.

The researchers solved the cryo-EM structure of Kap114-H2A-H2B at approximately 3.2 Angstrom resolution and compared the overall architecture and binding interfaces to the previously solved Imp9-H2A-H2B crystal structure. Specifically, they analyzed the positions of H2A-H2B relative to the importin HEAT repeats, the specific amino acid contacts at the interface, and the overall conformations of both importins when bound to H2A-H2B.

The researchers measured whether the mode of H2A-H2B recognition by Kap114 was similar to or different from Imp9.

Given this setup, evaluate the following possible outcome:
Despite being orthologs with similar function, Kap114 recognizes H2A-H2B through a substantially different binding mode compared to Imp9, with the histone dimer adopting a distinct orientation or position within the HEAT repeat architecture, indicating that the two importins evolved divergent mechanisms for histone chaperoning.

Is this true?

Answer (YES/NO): NO